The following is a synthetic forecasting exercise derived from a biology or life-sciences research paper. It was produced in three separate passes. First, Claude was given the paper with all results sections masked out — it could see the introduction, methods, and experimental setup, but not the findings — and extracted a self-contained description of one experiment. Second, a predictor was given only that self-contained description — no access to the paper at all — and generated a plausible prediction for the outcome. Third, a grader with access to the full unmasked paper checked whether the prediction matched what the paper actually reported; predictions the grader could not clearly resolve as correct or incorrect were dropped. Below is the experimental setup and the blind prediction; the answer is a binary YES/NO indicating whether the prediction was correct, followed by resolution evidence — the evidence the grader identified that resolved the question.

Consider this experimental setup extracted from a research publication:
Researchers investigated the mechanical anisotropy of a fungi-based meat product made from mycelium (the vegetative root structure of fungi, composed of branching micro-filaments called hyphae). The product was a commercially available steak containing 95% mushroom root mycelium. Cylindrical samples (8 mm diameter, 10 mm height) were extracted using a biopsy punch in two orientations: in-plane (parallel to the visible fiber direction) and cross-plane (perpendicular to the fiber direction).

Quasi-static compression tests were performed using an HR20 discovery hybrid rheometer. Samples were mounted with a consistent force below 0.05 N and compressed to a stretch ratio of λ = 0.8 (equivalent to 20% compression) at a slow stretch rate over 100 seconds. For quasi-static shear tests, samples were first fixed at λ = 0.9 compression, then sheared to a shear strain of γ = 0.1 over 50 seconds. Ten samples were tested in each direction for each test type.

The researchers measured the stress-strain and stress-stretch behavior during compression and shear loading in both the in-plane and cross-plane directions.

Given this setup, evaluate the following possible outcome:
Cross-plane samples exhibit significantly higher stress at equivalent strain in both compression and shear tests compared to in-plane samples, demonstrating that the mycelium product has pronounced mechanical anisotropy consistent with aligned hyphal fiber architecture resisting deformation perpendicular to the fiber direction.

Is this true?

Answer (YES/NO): NO